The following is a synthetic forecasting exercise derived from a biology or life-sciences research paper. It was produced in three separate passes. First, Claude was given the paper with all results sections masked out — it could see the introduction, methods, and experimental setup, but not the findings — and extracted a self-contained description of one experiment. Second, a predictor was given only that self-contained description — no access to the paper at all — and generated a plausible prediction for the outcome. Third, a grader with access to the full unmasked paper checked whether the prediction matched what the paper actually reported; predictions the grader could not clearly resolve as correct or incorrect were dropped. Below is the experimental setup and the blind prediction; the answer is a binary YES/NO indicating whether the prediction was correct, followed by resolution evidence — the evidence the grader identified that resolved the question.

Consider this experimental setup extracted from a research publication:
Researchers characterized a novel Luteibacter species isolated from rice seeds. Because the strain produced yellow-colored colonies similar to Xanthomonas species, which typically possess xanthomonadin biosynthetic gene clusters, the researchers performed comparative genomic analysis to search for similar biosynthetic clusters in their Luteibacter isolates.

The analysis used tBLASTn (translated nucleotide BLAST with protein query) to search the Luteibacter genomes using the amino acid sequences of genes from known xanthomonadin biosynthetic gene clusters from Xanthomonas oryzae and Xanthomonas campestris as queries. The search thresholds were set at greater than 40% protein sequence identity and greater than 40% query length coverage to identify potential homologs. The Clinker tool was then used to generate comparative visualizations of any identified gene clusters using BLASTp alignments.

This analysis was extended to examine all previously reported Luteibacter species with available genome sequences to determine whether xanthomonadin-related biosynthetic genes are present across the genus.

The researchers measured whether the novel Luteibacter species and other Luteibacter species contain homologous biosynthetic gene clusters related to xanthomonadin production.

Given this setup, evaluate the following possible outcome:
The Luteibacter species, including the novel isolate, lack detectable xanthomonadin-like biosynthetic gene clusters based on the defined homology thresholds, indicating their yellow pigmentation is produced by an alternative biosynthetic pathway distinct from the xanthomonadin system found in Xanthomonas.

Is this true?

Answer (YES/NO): NO